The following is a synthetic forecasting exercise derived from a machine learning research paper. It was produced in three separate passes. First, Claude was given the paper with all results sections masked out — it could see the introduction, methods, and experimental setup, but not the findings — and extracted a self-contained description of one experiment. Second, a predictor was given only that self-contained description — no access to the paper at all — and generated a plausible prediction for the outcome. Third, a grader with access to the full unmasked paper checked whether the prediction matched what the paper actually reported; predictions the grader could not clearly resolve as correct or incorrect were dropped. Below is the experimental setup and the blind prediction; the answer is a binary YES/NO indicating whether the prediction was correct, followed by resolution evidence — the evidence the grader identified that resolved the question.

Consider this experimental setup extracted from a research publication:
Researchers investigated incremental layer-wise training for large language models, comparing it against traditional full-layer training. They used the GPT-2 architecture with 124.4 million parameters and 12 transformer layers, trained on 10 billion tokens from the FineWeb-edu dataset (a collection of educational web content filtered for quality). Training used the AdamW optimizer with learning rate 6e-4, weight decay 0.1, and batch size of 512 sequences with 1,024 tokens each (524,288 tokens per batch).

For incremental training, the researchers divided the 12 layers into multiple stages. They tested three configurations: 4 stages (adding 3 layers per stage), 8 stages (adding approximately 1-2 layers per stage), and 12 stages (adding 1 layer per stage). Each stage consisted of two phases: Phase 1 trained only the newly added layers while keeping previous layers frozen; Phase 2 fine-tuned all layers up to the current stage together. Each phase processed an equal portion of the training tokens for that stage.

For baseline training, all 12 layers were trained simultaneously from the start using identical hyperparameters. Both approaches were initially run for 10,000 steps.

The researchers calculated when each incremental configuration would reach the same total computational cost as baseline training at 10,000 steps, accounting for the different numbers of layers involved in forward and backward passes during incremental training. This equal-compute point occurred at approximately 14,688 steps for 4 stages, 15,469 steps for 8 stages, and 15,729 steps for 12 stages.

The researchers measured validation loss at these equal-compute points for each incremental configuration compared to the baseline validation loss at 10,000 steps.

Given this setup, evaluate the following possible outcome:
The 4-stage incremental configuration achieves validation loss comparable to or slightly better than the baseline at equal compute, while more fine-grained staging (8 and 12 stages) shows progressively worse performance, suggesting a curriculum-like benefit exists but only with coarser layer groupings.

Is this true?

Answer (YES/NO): NO